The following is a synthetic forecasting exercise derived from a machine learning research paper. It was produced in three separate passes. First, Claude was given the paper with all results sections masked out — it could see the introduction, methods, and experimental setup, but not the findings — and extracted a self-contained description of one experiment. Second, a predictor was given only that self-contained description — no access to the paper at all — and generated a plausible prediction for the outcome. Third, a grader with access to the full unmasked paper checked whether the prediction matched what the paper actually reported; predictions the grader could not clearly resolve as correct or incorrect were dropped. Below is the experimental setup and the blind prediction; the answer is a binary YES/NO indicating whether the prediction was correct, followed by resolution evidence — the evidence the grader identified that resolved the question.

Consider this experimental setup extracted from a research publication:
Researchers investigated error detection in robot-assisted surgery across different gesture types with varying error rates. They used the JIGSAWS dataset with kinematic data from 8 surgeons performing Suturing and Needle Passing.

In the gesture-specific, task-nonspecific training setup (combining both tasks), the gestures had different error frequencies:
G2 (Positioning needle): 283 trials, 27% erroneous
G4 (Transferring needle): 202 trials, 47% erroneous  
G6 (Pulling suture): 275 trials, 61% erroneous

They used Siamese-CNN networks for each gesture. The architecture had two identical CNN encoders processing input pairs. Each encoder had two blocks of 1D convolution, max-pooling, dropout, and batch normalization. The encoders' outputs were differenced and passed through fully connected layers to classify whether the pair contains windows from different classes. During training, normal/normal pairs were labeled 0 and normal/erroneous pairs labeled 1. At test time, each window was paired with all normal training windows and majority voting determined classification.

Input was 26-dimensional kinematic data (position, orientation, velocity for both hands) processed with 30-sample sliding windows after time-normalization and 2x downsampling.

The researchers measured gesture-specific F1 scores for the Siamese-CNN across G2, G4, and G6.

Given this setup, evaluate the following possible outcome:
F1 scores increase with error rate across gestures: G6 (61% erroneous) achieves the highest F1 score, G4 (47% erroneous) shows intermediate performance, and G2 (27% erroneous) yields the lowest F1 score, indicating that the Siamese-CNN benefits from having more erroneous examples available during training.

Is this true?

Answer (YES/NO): NO